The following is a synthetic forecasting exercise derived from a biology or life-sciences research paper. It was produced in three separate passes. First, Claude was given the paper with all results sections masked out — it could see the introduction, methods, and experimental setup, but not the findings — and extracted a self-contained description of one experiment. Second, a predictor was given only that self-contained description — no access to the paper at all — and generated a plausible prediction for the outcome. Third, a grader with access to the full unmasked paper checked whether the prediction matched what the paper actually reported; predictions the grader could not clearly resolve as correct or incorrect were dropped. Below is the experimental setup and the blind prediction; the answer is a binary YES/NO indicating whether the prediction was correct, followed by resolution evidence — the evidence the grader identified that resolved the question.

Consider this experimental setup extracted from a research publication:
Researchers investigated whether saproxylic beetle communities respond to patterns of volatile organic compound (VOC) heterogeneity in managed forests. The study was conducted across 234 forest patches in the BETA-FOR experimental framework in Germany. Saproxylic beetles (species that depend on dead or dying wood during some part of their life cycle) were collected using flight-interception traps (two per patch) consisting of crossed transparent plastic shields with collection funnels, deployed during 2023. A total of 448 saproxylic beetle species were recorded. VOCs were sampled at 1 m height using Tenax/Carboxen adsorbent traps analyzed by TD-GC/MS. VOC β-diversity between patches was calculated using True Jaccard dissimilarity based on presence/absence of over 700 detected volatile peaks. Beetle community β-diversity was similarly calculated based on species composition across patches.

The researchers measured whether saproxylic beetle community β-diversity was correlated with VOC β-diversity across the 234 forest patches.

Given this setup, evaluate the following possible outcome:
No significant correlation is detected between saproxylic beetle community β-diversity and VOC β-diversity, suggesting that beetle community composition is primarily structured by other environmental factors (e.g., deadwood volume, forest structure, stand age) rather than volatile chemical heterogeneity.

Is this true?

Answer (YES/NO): NO